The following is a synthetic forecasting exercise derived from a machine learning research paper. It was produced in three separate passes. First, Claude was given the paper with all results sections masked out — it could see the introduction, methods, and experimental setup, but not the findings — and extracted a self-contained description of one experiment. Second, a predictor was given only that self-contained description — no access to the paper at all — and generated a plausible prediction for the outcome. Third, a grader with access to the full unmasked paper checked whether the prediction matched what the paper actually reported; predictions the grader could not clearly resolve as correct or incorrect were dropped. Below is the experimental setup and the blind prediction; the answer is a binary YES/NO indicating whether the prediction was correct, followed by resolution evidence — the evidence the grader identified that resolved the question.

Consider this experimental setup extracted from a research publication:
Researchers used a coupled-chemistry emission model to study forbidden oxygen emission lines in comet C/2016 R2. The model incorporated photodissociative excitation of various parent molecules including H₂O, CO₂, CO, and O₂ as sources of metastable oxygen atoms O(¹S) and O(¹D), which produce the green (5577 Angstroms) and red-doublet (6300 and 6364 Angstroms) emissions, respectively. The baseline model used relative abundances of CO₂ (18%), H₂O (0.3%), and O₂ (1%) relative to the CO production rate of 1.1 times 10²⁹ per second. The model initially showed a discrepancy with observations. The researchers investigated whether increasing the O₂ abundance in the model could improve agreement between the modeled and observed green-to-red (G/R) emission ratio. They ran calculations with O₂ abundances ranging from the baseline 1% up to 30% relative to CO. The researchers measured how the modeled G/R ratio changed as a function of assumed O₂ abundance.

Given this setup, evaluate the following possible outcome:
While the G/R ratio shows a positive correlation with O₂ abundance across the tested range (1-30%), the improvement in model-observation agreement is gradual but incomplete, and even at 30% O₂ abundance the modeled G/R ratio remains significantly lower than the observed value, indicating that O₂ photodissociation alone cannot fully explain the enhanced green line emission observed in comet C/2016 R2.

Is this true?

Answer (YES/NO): NO